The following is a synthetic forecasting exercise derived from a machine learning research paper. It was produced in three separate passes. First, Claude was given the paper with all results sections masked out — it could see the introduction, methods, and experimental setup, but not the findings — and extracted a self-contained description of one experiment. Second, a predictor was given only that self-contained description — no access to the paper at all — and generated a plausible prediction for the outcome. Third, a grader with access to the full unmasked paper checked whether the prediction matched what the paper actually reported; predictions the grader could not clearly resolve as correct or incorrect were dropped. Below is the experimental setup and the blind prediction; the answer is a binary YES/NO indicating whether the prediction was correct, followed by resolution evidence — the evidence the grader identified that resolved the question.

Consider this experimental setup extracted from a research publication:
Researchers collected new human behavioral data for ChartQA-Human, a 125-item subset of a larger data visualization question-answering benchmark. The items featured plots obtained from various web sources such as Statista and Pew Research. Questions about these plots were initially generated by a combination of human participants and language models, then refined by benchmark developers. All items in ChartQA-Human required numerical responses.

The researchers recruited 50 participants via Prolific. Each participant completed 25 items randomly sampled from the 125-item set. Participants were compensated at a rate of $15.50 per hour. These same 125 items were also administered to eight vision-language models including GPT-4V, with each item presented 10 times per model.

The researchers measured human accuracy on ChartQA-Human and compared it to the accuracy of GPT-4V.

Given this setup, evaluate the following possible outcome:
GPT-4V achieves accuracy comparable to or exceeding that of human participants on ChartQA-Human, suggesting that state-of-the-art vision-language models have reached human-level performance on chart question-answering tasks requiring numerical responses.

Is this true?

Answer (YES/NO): NO